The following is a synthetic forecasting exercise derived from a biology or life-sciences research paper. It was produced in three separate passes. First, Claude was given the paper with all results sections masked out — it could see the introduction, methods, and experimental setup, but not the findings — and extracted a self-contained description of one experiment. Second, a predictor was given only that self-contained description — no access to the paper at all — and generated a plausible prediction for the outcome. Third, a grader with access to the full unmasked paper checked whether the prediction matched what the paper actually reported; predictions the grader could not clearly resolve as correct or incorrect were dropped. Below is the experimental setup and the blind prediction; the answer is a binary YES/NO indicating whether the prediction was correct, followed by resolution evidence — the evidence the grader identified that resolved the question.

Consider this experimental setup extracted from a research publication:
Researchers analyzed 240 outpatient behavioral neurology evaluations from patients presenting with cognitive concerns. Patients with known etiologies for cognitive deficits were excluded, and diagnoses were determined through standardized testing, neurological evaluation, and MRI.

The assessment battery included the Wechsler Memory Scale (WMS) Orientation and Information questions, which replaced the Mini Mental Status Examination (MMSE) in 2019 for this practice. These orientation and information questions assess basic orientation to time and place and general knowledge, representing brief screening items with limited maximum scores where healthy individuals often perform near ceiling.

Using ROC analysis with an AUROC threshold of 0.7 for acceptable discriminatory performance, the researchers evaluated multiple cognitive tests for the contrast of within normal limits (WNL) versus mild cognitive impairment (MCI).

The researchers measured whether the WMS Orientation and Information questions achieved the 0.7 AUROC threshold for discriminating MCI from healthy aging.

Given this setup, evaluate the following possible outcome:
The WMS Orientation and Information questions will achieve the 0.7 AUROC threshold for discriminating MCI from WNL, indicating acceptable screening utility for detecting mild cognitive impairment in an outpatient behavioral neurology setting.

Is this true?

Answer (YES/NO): NO